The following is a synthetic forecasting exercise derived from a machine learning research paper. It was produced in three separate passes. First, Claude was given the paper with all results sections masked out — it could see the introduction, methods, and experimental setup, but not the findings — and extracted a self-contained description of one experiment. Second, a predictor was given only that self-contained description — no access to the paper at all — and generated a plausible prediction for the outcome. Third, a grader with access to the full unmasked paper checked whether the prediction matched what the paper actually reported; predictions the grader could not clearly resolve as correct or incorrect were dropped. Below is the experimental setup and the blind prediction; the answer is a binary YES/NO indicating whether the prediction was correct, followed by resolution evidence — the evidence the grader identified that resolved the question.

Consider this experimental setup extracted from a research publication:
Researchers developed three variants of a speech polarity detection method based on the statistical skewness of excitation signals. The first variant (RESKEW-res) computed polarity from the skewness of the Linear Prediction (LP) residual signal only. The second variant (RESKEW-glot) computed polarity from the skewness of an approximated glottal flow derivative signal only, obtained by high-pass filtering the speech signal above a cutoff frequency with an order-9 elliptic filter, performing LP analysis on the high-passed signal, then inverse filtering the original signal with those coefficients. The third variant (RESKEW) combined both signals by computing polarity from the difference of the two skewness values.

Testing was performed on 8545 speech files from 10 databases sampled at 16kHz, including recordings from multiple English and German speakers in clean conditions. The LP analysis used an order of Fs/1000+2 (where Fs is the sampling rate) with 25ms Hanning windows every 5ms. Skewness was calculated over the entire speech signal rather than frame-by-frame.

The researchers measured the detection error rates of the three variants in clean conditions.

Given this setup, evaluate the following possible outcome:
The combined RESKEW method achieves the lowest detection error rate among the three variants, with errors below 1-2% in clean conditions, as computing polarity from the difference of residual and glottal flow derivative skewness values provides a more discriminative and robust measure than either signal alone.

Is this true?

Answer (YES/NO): YES